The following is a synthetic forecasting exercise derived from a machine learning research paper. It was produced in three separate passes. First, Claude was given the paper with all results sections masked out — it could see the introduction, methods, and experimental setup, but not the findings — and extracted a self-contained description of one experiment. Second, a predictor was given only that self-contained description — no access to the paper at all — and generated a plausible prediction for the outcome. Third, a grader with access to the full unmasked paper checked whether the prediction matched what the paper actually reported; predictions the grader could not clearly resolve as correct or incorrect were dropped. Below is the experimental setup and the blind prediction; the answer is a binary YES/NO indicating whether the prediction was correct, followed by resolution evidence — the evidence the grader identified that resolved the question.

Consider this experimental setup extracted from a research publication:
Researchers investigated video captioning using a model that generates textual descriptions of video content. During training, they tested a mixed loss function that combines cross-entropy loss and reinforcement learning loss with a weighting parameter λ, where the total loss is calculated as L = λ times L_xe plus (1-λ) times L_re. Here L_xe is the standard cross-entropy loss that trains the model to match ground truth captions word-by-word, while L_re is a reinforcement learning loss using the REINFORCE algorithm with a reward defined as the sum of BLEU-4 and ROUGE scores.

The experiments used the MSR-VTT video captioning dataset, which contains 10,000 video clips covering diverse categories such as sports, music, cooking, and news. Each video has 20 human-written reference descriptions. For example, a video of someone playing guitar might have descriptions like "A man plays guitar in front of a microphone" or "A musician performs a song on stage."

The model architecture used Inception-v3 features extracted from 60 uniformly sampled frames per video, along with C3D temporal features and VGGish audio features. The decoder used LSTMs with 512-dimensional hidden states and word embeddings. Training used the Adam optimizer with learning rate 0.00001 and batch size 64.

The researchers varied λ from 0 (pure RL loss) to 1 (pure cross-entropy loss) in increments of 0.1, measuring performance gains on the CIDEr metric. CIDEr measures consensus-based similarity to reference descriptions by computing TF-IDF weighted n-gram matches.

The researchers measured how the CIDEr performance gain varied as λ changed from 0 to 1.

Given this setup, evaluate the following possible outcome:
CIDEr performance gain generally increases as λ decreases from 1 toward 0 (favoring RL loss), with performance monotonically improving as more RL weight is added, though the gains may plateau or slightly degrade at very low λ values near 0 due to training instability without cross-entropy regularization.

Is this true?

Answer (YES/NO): NO